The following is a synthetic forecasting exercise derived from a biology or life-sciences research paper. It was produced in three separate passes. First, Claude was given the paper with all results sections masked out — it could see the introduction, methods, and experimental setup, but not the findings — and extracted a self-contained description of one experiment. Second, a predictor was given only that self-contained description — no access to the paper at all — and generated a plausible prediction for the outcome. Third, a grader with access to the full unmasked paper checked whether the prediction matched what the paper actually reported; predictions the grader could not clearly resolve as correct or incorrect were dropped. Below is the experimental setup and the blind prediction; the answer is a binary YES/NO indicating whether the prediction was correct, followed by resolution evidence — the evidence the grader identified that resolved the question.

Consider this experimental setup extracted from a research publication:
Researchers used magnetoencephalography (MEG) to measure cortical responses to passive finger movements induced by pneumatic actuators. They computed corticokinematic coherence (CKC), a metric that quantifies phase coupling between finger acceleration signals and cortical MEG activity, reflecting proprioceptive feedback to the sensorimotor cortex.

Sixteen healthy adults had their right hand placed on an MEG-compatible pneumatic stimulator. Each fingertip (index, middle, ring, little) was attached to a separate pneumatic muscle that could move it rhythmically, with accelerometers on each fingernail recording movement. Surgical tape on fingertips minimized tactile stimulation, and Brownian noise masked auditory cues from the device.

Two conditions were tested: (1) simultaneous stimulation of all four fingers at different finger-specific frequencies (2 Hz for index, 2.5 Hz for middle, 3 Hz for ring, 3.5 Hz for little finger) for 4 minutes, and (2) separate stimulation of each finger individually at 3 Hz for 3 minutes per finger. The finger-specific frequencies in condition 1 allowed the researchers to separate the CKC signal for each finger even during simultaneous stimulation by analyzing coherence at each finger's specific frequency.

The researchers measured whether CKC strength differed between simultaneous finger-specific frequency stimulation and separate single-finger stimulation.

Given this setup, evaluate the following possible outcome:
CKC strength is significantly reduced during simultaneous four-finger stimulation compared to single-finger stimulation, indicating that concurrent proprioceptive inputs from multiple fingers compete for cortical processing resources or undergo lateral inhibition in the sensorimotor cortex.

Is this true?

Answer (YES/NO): YES